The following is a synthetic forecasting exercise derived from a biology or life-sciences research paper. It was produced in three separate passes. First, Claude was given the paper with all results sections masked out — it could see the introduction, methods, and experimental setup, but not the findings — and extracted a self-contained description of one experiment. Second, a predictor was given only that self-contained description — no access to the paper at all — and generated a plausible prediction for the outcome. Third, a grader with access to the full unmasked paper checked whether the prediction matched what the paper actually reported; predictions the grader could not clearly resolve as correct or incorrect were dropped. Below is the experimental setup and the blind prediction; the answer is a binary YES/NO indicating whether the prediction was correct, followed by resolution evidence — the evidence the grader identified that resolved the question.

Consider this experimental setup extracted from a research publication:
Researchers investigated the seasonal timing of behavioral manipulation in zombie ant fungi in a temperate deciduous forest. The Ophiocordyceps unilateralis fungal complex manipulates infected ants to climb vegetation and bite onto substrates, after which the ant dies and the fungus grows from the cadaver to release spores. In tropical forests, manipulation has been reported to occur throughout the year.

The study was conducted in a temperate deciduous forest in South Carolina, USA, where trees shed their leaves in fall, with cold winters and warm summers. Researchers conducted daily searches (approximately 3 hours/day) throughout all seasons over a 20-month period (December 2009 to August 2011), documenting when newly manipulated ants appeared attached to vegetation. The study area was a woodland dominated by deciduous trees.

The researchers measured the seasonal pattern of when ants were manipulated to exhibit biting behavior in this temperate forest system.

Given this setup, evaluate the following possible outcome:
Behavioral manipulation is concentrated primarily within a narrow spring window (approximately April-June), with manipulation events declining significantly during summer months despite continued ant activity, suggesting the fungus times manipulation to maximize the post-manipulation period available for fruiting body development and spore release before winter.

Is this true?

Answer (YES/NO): NO